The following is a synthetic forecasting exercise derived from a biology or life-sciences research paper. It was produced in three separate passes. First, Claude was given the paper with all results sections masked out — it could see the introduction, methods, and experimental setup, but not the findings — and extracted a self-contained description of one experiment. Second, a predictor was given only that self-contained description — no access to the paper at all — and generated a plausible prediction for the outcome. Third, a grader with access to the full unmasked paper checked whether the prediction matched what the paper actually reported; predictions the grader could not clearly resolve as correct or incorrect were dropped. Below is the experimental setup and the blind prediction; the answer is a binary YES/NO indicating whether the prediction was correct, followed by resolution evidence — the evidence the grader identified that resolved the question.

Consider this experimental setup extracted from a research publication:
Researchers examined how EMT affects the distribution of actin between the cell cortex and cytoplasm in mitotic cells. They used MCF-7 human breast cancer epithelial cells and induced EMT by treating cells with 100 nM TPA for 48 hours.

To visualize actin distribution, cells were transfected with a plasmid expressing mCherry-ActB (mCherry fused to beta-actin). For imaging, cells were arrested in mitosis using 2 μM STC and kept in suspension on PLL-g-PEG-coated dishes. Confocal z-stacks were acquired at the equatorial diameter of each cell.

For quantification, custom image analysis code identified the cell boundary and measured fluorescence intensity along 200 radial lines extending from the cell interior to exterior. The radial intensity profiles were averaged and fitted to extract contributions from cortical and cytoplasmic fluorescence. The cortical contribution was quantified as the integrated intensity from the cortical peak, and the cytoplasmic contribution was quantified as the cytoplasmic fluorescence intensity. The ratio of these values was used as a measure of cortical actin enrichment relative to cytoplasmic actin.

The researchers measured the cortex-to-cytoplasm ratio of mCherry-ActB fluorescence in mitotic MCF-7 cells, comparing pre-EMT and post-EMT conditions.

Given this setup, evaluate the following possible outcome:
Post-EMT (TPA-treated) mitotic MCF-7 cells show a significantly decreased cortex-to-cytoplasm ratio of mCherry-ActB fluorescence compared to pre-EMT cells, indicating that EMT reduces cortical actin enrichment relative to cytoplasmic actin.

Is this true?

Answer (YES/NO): NO